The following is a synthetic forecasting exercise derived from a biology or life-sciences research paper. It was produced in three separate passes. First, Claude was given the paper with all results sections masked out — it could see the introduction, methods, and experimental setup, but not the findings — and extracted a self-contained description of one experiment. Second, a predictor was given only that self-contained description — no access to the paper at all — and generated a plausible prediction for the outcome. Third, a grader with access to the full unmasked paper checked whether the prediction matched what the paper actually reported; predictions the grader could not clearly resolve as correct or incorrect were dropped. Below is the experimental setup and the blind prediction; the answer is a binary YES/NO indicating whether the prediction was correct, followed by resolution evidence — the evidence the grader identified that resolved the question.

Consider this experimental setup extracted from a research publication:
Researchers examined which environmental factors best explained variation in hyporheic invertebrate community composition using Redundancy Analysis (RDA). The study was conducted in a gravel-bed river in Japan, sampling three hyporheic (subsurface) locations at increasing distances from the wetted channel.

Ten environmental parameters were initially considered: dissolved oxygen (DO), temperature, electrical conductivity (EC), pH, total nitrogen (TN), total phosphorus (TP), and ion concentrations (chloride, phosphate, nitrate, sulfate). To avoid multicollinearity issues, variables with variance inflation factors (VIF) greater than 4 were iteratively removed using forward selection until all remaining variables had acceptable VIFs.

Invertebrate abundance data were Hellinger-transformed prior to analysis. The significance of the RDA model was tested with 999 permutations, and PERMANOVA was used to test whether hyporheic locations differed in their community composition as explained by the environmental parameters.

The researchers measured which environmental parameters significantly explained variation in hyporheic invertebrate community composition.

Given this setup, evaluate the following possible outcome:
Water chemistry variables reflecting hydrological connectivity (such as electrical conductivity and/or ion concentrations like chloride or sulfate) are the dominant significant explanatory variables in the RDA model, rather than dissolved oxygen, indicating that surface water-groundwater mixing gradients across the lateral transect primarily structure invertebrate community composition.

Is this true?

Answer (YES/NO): NO